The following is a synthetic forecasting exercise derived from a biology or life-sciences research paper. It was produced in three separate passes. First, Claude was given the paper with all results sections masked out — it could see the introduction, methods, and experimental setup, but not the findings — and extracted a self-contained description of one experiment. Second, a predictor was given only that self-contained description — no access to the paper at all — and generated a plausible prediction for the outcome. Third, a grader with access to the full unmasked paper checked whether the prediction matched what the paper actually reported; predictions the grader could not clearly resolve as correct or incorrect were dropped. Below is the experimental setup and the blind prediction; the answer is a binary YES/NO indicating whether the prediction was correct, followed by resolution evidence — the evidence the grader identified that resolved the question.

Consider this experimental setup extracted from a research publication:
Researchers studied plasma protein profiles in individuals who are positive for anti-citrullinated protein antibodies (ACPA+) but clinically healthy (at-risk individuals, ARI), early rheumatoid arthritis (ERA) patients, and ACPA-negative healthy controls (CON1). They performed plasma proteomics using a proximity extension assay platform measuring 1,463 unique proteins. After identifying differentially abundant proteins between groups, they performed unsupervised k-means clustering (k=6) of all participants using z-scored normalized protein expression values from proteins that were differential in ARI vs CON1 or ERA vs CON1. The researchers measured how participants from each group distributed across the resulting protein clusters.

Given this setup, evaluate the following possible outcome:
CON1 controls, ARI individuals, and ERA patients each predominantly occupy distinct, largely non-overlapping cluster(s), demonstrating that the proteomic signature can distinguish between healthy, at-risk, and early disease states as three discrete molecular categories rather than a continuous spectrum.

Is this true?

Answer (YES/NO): NO